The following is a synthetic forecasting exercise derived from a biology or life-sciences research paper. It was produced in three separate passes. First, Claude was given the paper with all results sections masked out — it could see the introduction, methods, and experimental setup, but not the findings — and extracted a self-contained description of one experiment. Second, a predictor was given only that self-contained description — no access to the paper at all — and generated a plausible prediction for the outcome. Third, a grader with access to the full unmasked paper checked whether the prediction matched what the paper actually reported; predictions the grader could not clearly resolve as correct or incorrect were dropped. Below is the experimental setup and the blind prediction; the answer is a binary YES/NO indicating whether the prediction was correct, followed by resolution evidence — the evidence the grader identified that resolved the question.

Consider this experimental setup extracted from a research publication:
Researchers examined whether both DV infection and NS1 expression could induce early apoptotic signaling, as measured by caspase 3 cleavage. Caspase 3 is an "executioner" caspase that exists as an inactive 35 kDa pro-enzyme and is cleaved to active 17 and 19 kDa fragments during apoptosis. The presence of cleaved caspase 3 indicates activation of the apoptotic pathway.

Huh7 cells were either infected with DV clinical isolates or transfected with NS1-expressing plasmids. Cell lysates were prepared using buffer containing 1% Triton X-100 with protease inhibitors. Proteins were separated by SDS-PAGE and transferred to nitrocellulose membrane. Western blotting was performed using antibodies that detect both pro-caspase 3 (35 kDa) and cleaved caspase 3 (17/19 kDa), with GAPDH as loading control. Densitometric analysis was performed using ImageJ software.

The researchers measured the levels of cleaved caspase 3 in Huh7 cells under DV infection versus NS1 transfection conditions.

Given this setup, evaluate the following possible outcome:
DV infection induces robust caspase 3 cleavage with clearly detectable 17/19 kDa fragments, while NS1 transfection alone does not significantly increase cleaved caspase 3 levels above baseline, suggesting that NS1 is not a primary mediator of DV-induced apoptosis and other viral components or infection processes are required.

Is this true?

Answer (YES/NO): NO